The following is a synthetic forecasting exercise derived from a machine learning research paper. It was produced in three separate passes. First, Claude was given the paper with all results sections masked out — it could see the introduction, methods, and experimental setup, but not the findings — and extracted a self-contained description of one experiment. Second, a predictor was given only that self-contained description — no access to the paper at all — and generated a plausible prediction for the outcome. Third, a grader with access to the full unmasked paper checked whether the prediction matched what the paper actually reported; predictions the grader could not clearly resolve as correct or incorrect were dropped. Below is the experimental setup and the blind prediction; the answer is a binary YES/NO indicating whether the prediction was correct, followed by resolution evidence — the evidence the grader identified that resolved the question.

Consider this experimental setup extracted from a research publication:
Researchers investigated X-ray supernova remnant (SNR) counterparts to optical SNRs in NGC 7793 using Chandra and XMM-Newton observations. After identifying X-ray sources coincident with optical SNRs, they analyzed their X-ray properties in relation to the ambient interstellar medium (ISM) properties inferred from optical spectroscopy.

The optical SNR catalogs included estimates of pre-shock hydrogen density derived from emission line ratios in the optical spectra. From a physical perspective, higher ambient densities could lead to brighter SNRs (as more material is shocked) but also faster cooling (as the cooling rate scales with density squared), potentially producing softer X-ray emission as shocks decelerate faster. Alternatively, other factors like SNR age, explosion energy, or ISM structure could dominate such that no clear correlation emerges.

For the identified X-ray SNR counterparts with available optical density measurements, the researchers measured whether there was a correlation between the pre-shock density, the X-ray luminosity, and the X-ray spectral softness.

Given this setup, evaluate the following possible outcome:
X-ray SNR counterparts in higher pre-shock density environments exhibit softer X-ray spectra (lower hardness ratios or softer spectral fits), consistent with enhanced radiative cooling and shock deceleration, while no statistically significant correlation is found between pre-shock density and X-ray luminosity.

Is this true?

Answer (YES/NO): NO